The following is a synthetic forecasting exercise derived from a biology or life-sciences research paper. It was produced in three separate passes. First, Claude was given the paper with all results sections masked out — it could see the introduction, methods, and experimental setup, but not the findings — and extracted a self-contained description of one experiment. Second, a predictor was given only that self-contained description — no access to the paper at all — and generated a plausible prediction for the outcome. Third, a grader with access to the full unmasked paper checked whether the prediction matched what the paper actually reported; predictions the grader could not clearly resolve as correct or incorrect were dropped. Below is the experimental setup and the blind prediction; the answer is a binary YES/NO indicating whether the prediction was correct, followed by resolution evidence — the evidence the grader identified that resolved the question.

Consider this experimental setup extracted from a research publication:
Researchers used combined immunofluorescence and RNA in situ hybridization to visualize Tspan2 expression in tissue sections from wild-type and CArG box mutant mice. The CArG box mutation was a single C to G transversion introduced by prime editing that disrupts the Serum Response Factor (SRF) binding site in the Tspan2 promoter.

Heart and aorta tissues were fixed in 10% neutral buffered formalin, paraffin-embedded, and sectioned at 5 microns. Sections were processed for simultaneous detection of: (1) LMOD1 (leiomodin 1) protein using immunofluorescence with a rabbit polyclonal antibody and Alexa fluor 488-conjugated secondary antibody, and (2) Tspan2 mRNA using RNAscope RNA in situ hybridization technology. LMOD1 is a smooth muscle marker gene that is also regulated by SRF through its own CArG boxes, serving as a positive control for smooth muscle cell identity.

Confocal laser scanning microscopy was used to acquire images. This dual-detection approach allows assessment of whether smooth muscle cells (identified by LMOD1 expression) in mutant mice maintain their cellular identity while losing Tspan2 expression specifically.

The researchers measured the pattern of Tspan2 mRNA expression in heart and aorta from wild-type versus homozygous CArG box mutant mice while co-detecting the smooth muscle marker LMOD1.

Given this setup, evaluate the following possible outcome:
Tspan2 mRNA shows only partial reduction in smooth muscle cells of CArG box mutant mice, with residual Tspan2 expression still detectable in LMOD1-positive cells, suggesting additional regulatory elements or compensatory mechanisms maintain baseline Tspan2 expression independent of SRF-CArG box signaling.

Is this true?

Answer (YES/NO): NO